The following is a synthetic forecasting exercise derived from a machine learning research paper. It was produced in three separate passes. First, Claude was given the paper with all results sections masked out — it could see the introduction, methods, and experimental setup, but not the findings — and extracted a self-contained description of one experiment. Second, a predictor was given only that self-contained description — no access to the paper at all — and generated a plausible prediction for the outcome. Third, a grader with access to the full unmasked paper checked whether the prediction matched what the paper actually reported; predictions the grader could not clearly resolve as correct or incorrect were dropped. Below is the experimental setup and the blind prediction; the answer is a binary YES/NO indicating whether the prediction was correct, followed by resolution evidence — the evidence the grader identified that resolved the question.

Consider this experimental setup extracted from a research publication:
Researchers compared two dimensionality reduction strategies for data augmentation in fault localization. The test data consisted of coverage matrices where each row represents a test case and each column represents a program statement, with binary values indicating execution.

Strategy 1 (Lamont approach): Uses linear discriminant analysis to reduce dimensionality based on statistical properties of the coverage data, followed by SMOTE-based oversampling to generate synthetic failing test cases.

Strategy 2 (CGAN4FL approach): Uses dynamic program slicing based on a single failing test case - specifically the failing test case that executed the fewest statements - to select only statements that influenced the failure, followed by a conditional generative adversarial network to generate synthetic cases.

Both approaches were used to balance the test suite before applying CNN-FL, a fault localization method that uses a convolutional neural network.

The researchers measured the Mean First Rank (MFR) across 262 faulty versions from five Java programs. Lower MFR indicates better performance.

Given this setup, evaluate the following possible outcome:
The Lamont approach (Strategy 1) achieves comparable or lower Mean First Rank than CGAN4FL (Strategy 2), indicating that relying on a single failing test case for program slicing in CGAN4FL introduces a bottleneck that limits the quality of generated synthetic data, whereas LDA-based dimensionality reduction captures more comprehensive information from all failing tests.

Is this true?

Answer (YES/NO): NO